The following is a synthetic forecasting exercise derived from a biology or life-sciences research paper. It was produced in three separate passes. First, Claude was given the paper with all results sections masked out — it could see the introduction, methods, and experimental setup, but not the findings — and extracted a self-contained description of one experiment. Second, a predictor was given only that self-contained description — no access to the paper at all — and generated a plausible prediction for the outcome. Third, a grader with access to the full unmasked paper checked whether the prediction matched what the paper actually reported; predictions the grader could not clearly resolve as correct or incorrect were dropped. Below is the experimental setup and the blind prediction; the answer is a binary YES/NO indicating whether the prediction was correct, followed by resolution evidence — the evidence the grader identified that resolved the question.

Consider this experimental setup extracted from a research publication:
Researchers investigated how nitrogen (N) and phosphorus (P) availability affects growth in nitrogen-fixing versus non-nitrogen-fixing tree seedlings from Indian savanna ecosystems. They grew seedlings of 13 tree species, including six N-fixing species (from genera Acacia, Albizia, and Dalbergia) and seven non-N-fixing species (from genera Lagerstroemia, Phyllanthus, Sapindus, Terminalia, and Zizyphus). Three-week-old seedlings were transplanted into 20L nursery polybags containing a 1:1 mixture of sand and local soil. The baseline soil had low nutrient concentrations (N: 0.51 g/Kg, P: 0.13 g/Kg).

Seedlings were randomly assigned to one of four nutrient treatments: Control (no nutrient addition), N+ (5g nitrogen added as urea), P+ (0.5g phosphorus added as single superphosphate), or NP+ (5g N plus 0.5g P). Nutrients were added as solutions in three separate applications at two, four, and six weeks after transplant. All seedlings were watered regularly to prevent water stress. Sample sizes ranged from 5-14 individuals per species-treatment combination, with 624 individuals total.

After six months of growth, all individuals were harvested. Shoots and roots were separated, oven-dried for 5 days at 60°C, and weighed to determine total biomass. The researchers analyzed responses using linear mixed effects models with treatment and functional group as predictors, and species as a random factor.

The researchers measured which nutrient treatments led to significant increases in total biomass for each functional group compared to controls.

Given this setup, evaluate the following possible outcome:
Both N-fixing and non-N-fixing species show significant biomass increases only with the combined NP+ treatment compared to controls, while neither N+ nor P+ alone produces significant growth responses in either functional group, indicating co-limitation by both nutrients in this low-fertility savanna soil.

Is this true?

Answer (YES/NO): NO